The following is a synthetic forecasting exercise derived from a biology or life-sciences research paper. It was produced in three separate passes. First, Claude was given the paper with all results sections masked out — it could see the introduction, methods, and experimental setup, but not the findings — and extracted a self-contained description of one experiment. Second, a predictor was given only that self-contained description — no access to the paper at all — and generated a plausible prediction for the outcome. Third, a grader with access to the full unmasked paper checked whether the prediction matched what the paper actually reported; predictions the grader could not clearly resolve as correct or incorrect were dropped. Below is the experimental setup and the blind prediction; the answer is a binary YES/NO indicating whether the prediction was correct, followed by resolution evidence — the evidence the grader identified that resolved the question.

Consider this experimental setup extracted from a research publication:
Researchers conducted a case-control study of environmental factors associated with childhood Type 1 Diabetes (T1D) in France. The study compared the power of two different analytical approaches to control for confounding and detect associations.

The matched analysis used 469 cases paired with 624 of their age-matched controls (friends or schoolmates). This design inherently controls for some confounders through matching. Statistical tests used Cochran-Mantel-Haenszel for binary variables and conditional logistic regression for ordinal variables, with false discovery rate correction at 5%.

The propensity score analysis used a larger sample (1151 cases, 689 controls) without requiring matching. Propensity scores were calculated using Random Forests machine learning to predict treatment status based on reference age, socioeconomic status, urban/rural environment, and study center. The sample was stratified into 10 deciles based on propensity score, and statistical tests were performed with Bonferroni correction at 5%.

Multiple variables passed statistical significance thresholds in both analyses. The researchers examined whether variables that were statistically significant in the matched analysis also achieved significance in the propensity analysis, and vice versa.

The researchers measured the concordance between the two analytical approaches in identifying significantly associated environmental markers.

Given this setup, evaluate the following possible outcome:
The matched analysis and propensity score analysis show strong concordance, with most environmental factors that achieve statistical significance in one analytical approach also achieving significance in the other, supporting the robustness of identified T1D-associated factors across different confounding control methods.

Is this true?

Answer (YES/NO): NO